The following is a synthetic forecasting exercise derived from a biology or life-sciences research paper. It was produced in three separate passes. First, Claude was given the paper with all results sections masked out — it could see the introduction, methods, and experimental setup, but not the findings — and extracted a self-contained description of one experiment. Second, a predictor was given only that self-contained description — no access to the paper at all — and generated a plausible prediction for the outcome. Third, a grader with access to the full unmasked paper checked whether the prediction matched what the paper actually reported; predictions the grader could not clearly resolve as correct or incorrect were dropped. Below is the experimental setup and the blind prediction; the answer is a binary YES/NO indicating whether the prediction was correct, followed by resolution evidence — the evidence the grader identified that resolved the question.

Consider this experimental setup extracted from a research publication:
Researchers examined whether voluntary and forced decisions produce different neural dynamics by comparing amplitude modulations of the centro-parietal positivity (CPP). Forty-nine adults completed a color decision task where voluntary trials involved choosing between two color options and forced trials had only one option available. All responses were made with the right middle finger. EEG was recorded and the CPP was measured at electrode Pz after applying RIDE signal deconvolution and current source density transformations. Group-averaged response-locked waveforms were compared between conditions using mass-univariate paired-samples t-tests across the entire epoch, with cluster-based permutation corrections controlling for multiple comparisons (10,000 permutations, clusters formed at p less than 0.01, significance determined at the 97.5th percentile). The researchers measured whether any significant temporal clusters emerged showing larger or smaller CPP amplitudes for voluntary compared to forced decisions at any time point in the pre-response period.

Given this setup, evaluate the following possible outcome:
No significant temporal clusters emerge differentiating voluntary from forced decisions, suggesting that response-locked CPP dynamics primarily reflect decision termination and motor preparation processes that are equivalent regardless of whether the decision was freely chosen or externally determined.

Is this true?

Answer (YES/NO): YES